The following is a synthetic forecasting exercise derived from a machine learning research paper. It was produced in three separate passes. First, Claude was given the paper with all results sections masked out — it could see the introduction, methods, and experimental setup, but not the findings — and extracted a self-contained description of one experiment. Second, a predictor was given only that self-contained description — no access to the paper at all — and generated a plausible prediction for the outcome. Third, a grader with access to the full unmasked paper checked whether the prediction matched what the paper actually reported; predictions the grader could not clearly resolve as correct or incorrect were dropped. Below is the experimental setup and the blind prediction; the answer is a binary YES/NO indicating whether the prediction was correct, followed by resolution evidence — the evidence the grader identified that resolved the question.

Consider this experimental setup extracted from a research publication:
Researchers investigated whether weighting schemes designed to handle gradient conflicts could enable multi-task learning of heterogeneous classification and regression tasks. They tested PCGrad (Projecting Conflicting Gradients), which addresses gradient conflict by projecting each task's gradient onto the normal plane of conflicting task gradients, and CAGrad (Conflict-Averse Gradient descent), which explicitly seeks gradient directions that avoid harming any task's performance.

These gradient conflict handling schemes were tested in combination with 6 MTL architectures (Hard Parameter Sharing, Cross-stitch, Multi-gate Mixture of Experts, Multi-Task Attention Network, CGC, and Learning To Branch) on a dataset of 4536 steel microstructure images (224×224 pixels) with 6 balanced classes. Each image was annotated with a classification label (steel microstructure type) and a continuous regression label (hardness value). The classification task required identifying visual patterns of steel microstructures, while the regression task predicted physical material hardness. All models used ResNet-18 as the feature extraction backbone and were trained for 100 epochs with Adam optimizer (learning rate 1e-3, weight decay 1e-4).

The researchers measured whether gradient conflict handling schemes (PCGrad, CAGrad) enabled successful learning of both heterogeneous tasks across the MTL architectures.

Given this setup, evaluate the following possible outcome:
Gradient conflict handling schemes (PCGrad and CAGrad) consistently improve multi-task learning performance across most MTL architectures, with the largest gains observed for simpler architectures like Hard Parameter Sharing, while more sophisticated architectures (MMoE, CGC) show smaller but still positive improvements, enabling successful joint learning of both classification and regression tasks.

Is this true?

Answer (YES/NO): NO